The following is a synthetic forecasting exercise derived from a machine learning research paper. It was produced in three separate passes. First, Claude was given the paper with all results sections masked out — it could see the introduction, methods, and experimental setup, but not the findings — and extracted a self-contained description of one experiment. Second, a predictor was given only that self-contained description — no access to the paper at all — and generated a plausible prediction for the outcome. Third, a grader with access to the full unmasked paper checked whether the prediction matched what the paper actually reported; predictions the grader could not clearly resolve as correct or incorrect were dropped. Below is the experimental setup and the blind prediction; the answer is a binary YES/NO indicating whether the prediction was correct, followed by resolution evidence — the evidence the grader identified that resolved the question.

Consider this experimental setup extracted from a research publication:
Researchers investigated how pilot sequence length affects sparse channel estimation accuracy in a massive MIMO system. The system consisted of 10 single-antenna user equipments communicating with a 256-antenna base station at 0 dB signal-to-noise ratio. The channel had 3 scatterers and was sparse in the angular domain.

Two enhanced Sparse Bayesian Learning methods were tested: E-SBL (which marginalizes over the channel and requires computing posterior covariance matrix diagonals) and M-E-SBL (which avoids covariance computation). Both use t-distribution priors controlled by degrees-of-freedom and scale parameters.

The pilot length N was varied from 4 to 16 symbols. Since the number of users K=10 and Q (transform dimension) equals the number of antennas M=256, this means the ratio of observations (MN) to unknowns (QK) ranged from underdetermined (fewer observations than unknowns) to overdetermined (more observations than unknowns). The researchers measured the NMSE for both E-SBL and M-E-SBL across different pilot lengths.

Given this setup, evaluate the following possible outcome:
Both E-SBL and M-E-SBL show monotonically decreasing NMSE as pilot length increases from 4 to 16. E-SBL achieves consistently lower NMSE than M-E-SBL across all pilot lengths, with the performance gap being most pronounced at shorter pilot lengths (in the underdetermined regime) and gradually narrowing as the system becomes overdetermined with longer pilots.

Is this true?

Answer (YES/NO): NO